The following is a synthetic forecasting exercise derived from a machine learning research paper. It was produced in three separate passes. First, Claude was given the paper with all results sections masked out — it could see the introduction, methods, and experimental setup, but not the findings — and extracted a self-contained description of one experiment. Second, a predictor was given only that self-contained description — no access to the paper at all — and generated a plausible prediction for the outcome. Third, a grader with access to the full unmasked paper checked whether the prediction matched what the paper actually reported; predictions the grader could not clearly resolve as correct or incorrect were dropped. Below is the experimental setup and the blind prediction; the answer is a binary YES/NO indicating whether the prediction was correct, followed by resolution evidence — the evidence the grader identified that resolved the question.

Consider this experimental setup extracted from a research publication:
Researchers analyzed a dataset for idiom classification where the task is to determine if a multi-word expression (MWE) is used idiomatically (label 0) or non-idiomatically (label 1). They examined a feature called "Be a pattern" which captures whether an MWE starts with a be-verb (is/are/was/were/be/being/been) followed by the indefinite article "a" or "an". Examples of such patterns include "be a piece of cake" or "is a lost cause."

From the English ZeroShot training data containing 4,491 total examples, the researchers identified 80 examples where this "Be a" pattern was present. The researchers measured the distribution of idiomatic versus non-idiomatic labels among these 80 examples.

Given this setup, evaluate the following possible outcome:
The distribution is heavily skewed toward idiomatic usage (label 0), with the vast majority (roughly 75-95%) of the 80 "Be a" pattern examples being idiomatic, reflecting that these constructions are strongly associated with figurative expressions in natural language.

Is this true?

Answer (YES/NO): YES